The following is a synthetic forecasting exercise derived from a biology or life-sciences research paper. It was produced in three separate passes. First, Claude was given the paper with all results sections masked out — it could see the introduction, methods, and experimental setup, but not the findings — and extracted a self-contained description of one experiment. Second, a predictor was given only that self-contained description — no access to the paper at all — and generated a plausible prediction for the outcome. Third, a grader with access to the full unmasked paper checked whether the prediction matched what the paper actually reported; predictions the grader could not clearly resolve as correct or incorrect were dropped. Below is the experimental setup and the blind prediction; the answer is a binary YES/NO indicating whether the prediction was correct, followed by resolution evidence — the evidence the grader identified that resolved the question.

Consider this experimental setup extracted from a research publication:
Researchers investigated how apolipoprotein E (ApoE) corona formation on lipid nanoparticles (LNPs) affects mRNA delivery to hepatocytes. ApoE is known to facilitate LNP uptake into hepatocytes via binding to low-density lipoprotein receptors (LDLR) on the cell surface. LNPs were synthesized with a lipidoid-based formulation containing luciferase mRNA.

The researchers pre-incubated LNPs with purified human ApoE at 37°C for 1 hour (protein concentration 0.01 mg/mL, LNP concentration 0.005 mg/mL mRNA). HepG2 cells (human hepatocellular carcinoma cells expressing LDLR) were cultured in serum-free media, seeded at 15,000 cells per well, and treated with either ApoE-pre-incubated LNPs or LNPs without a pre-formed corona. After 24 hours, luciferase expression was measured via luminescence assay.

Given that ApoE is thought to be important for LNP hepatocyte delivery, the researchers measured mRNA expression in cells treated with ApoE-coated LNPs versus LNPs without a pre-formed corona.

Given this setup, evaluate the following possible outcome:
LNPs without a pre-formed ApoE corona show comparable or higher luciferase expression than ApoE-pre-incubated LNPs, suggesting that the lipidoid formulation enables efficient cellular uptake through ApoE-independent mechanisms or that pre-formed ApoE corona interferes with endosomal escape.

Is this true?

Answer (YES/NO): YES